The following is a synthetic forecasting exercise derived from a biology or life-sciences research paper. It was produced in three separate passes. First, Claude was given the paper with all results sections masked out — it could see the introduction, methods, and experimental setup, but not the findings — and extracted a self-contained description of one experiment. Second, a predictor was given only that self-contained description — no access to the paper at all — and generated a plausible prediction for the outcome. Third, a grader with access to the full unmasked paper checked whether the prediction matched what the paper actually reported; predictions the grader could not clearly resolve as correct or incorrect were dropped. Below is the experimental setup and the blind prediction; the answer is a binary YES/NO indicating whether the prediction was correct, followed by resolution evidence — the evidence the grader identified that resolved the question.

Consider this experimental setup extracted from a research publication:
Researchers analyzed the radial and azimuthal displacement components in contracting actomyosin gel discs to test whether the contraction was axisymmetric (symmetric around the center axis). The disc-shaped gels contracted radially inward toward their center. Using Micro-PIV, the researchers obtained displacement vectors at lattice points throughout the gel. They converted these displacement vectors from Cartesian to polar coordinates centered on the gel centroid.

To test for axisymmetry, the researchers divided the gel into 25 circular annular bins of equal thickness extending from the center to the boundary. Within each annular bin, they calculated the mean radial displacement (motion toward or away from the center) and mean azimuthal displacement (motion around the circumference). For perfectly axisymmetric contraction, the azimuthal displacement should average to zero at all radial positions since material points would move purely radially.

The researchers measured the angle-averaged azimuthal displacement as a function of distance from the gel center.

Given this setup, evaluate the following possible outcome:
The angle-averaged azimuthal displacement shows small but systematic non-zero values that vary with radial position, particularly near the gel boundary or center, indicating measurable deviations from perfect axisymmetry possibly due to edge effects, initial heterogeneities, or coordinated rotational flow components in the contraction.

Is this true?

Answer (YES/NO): NO